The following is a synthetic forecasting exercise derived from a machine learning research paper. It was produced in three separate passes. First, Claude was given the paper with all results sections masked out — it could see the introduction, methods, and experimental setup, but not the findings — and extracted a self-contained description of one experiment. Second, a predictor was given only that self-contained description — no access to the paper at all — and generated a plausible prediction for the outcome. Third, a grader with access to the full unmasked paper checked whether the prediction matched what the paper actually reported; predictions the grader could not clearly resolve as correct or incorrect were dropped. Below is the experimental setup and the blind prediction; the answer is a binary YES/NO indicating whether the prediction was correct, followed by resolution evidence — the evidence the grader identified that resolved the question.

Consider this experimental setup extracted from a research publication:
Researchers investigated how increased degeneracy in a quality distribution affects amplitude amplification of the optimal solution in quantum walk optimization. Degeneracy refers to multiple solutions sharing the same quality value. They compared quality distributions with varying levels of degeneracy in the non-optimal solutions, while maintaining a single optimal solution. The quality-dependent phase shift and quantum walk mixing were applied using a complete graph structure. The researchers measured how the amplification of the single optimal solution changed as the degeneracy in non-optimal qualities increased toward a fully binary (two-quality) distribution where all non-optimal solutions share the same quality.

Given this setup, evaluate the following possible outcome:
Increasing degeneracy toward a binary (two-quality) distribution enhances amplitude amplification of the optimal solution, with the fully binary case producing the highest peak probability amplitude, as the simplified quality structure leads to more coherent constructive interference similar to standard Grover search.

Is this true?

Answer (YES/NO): YES